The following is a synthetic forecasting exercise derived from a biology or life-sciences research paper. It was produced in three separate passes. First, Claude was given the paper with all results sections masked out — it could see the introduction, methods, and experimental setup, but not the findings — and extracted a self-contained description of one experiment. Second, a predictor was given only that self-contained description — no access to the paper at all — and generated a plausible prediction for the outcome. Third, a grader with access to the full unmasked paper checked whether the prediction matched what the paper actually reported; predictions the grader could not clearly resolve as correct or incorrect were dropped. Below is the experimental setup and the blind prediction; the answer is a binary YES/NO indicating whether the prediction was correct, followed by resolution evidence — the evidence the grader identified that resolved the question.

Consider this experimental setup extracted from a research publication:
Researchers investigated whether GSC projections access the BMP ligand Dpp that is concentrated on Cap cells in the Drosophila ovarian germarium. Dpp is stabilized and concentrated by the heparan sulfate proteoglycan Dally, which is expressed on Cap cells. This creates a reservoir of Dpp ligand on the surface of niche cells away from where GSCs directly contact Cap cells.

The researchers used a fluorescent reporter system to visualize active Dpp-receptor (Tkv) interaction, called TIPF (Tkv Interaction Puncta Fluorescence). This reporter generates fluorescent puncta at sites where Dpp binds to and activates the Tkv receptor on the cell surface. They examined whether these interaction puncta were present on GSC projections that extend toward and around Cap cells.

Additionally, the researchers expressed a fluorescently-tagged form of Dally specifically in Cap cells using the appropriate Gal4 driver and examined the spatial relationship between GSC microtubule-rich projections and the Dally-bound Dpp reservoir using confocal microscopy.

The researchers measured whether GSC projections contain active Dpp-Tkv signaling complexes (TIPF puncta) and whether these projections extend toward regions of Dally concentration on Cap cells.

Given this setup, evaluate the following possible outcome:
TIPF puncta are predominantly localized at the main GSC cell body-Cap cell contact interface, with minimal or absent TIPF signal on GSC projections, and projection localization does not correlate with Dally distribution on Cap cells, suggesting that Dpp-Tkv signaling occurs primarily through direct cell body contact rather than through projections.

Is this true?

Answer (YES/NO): NO